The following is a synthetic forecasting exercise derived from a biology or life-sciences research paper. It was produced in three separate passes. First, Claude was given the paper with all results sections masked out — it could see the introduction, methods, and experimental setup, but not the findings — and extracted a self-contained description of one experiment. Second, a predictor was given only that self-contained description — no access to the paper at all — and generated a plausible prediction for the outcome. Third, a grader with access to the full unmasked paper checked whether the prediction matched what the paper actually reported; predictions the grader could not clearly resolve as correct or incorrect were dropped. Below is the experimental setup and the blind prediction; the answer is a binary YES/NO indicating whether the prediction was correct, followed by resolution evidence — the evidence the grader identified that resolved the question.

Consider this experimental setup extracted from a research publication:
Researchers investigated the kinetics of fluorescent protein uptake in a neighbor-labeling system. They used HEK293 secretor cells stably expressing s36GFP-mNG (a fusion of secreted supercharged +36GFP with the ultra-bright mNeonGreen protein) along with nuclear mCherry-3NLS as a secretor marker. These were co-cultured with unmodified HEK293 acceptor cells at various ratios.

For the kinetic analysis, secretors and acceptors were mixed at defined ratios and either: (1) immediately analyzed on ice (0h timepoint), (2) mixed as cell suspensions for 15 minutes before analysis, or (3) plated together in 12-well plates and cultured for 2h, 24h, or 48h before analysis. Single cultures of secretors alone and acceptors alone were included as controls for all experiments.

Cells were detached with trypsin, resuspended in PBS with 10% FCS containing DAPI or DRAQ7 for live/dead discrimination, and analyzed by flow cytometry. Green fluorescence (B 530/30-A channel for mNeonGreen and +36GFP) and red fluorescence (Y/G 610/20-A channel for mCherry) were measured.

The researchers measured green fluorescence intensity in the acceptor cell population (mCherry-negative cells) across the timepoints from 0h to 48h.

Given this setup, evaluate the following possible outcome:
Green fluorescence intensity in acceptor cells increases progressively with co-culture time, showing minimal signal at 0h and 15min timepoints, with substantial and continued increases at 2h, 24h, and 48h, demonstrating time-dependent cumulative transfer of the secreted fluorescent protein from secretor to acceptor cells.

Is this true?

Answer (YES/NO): YES